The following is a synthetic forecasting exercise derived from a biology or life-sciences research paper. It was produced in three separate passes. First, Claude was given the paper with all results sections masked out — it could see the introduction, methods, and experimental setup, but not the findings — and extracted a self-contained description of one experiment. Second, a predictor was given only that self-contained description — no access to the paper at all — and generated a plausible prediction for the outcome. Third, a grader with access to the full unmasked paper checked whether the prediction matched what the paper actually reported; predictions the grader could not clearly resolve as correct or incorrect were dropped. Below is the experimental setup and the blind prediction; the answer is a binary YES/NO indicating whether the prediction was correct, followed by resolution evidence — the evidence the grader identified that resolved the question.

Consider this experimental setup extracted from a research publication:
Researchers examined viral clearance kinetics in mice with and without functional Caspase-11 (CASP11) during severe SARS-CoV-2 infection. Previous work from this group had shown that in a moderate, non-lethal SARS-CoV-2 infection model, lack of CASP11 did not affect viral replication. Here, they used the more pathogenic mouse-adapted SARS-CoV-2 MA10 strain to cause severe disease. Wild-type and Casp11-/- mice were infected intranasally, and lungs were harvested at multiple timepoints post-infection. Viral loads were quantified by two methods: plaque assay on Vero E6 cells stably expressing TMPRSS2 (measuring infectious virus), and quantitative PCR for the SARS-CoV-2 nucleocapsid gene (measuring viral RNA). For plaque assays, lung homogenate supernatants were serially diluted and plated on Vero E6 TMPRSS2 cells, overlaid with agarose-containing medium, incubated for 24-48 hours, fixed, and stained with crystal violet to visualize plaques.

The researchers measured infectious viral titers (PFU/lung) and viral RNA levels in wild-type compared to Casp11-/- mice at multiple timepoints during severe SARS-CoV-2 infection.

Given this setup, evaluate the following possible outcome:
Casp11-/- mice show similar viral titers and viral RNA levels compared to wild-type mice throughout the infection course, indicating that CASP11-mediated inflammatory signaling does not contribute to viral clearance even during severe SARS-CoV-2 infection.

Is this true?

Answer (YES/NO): NO